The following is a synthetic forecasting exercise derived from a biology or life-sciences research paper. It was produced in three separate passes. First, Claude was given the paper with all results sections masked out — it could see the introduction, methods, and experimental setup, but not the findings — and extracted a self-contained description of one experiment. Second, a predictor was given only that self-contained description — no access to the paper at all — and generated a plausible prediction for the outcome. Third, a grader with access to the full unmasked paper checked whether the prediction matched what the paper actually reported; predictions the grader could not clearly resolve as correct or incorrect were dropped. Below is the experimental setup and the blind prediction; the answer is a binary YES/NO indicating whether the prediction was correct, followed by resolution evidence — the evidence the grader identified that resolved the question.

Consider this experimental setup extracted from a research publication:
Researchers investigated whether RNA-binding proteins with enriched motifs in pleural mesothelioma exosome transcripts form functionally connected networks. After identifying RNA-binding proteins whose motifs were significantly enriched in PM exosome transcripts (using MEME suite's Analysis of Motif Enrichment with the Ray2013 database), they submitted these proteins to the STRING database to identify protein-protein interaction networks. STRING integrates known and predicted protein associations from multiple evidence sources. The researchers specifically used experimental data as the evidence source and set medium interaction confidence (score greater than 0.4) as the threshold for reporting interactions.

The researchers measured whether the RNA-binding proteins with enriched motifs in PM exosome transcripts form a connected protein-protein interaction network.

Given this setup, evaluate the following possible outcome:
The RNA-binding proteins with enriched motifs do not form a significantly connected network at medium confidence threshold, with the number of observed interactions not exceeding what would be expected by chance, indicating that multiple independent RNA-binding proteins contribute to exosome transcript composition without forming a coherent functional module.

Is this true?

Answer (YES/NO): NO